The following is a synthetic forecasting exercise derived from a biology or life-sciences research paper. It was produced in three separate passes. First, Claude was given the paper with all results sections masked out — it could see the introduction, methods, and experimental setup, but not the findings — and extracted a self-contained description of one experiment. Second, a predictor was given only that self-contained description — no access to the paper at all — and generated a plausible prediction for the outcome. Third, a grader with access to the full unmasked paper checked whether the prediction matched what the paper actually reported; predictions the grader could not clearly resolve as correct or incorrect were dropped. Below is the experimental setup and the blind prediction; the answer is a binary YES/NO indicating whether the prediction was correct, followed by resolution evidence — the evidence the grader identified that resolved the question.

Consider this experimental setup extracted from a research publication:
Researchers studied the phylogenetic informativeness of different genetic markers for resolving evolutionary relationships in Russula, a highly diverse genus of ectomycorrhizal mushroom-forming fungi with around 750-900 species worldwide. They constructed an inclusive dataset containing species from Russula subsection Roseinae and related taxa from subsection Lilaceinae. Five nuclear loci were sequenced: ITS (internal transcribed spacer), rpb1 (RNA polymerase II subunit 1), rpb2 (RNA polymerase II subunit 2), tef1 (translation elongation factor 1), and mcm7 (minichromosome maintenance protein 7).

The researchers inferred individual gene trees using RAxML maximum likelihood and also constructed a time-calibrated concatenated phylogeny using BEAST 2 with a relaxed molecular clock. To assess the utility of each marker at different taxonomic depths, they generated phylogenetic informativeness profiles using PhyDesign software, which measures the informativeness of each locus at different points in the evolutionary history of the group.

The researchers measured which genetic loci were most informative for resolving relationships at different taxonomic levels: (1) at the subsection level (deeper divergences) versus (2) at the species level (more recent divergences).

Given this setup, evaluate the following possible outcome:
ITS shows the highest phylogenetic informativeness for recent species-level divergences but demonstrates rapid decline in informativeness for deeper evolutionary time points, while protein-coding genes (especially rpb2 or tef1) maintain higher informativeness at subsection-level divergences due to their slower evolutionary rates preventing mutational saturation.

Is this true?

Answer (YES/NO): NO